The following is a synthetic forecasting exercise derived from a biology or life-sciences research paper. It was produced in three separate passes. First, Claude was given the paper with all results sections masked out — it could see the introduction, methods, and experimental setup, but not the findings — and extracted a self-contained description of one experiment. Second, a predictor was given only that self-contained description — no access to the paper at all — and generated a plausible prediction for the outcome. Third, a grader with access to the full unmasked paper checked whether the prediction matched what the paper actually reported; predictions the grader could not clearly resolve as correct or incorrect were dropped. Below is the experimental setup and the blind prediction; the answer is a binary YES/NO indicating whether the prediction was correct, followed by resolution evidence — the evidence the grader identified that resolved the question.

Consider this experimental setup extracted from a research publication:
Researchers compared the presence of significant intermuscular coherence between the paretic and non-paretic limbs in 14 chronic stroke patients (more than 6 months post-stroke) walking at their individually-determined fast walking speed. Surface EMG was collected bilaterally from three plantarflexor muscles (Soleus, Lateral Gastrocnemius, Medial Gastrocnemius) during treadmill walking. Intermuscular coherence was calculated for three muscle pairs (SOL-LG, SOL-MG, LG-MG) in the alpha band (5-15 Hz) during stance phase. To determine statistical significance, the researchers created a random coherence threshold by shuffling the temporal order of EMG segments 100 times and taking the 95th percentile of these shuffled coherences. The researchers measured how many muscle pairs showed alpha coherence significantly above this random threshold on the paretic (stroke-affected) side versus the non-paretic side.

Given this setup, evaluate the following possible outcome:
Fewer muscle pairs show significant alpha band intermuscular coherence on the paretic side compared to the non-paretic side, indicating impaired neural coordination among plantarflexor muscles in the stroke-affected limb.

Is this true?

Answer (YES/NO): YES